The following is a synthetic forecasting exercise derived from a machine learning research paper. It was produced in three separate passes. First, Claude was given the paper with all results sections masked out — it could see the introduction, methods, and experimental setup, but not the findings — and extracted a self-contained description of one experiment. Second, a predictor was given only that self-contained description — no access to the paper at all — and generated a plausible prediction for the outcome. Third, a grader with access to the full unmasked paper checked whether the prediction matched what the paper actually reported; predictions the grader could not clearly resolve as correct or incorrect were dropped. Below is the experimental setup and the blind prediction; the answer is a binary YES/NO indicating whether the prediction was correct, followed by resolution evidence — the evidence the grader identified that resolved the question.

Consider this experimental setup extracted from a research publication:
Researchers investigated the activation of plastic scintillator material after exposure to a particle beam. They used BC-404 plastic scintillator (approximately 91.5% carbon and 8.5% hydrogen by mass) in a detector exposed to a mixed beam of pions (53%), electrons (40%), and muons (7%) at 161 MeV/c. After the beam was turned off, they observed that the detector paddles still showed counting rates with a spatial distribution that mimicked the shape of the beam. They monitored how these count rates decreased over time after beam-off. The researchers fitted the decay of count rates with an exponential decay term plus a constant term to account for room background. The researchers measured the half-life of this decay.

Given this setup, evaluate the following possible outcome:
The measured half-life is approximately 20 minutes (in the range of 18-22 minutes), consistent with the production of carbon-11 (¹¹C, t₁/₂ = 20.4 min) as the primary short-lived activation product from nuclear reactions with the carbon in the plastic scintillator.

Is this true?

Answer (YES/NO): YES